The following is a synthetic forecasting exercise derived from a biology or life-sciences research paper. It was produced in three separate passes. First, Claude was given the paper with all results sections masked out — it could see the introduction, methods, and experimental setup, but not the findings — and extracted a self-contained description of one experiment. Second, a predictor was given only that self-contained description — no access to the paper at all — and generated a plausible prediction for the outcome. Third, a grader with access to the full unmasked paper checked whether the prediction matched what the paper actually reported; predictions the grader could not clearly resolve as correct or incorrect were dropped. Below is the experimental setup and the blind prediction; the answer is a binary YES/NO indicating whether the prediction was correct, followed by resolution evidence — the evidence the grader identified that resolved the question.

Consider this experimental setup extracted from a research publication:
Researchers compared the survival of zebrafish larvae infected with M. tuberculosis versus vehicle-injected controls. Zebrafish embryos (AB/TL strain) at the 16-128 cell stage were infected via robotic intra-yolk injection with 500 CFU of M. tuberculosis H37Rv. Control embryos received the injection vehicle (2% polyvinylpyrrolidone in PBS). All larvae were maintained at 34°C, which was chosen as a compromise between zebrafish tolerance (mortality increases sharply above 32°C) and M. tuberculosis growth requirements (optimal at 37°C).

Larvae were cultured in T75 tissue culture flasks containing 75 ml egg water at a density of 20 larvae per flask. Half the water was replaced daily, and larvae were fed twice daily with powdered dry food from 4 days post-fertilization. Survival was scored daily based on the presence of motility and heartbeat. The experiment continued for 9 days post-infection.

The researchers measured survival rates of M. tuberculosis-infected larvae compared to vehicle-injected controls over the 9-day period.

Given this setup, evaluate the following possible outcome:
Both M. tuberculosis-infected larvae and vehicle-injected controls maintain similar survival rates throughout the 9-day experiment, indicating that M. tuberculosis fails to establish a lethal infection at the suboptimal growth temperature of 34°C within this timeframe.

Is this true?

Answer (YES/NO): YES